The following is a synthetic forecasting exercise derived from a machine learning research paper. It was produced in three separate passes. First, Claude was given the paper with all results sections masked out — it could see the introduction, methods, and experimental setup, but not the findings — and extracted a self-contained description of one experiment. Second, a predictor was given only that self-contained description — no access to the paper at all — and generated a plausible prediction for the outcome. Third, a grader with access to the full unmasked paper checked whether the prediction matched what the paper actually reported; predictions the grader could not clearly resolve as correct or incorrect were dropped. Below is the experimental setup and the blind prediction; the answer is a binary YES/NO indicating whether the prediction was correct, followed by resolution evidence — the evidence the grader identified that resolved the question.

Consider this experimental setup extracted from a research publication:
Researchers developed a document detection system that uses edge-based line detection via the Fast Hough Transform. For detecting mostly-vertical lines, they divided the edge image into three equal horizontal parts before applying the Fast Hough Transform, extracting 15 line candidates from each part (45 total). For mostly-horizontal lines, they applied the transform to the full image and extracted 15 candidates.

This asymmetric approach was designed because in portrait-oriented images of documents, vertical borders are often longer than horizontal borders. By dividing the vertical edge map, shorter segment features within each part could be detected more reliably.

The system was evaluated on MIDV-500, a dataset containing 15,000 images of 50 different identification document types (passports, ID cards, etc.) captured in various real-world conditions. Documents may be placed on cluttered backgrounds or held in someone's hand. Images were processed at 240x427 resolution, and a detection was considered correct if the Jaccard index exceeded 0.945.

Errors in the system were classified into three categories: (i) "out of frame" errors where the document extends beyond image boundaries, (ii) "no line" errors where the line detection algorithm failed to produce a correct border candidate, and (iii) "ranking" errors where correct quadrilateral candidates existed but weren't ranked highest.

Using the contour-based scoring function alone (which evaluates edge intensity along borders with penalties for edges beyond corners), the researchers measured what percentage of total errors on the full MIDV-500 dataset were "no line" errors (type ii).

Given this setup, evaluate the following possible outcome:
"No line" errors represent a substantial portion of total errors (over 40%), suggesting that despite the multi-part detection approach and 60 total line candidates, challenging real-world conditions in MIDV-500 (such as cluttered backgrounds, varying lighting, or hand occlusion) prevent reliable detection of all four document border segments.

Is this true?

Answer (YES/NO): NO